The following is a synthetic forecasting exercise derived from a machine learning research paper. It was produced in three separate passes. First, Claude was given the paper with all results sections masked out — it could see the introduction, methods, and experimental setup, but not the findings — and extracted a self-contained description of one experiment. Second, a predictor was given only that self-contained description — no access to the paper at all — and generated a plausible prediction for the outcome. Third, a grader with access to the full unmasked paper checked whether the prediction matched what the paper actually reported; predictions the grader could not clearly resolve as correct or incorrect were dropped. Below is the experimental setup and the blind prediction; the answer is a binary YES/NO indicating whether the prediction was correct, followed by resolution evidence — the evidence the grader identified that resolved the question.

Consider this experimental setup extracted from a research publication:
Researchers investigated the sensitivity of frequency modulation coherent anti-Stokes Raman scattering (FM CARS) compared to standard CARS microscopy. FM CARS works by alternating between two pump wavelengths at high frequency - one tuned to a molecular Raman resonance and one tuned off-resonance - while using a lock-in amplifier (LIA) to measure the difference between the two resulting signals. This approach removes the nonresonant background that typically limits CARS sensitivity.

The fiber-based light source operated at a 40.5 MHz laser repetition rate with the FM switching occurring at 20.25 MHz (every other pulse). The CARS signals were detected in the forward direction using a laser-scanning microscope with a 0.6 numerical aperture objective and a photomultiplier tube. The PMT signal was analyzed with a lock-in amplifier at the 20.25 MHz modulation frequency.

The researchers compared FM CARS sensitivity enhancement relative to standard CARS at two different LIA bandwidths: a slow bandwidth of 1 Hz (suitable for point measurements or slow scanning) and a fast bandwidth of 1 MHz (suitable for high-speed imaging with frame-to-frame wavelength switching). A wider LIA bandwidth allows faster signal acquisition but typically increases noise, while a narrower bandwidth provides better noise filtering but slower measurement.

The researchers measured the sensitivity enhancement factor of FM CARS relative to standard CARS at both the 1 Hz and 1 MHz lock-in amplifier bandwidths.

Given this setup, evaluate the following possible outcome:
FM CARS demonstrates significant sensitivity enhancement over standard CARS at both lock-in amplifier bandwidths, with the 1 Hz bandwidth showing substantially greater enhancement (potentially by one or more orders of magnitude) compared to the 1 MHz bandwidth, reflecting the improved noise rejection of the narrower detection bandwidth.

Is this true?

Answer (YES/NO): NO